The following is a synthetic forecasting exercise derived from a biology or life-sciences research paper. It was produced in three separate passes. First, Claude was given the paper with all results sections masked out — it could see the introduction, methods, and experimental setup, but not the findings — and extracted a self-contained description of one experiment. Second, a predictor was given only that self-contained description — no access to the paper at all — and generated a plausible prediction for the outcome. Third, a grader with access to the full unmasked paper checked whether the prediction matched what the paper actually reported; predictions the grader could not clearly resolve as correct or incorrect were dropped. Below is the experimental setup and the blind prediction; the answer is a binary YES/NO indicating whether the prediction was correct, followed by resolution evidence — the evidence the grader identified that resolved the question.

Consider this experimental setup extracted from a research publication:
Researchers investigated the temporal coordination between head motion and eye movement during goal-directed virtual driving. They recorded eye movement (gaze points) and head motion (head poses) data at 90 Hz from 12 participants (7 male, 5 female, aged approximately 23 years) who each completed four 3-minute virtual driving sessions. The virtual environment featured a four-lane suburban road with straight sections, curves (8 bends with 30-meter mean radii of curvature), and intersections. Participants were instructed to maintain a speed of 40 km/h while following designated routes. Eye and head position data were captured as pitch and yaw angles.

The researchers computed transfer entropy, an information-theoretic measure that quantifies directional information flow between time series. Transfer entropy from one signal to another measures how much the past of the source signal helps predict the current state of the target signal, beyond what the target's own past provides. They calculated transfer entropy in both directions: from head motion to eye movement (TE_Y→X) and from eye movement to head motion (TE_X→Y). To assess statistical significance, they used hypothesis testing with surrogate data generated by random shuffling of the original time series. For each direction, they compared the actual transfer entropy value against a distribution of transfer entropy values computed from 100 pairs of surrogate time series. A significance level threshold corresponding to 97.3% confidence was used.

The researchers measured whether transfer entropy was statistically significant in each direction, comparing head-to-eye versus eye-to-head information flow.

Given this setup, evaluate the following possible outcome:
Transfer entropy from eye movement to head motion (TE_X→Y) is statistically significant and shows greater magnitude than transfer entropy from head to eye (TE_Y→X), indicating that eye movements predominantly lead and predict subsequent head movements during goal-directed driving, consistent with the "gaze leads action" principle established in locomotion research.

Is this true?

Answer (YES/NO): NO